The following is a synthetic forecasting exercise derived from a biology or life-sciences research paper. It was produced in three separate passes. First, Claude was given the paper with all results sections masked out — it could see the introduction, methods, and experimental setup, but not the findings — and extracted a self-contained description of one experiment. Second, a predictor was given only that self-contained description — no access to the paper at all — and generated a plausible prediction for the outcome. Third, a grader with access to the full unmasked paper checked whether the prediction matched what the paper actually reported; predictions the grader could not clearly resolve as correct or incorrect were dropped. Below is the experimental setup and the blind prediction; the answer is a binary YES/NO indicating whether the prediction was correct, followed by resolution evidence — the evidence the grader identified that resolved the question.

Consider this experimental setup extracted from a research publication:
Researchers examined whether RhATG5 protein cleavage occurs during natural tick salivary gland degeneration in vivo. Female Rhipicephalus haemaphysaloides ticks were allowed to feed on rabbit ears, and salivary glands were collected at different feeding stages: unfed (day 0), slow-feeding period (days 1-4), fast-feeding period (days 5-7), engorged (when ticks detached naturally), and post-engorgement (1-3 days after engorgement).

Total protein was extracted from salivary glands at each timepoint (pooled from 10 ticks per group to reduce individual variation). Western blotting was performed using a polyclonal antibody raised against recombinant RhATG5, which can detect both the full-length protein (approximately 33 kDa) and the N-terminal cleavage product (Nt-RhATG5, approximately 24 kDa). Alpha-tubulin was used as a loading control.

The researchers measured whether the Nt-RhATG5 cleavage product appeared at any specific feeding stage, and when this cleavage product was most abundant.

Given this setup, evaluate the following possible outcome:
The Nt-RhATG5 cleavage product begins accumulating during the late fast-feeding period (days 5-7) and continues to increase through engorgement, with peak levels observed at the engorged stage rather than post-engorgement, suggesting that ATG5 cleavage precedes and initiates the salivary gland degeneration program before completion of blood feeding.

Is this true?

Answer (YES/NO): YES